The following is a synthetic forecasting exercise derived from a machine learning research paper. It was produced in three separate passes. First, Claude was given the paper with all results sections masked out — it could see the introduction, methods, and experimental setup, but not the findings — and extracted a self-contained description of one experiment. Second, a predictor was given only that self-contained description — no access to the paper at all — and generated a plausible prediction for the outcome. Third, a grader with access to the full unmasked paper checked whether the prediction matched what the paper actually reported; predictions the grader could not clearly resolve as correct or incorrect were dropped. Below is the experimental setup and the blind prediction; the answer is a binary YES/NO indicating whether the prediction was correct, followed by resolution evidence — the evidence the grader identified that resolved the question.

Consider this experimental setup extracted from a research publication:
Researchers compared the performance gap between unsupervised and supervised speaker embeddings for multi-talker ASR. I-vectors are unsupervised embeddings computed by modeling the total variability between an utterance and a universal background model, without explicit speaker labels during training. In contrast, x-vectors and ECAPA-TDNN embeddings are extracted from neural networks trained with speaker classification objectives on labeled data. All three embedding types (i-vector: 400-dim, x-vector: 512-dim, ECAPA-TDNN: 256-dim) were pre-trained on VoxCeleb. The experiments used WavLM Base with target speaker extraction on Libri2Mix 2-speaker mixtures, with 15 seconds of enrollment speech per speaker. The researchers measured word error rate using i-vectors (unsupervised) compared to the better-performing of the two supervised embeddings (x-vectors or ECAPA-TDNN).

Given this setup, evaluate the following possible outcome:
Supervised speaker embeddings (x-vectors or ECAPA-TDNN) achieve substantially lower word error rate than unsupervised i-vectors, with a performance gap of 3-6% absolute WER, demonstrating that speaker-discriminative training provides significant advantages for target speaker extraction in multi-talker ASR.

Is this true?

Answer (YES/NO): NO